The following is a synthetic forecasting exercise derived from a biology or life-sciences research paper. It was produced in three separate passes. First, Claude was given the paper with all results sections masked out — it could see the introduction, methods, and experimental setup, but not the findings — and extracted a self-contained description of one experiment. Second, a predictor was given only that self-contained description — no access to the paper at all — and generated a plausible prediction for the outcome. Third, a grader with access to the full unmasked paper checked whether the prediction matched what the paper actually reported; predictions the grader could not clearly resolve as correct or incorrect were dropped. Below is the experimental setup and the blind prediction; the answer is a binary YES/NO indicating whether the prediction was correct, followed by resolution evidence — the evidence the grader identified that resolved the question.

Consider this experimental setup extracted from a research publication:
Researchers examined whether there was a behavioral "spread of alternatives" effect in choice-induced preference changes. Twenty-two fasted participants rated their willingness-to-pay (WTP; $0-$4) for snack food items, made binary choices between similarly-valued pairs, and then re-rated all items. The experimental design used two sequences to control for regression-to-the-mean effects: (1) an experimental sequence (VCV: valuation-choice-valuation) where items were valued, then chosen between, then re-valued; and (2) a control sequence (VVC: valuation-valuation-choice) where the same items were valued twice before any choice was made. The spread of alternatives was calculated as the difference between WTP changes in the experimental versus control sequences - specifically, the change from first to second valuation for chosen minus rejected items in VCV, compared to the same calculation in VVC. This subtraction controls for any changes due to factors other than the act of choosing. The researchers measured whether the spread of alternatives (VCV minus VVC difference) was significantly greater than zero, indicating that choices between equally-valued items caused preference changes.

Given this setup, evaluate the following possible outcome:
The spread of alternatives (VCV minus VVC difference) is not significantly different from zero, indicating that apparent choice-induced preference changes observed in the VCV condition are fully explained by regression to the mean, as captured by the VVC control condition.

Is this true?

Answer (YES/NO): NO